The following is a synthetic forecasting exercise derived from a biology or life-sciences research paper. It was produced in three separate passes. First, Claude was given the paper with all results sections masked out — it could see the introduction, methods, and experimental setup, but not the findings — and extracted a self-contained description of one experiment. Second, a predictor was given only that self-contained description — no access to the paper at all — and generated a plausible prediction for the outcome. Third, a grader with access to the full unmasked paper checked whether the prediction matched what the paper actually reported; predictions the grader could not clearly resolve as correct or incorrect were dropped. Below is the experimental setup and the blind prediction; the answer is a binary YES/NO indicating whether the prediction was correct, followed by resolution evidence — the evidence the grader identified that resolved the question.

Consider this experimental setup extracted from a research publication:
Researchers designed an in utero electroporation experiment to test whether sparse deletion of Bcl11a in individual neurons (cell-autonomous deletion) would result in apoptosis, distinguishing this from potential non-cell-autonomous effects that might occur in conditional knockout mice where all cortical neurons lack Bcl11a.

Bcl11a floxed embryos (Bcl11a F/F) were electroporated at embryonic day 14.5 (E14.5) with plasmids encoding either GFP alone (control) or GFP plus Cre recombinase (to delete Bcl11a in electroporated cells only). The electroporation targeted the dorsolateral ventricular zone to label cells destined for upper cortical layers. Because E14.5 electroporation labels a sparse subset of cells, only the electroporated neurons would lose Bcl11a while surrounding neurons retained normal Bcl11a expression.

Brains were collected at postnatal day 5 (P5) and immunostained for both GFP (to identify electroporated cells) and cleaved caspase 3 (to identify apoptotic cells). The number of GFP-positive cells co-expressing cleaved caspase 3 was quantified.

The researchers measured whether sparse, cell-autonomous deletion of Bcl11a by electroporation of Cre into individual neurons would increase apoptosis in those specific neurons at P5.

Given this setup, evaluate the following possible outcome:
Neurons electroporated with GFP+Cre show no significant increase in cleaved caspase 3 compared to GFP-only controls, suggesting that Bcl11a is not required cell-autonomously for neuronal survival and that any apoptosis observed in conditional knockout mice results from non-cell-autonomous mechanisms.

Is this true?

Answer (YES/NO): NO